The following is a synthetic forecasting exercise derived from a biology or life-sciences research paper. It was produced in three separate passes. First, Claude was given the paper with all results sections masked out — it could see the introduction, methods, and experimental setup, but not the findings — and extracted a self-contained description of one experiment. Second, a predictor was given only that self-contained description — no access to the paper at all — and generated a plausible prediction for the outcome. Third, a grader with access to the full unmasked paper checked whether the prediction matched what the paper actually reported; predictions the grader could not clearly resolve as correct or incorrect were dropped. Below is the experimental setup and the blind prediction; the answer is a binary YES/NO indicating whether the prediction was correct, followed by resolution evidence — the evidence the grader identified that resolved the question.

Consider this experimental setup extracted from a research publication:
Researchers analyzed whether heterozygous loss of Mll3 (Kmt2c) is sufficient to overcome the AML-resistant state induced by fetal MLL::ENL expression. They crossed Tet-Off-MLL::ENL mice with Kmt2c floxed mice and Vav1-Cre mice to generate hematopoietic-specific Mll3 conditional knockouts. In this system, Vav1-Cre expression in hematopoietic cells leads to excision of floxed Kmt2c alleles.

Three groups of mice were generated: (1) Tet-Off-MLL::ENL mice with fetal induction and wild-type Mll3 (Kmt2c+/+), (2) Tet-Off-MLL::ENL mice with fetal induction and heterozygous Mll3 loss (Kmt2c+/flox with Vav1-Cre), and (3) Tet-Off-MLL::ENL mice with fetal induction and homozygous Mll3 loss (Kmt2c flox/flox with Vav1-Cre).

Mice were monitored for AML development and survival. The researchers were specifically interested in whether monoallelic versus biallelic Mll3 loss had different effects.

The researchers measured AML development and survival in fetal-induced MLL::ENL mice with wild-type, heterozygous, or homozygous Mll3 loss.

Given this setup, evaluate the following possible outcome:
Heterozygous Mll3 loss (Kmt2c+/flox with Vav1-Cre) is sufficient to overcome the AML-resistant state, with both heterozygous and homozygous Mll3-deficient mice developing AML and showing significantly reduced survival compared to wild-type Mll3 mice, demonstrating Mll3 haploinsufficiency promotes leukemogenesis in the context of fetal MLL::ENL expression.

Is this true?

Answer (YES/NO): YES